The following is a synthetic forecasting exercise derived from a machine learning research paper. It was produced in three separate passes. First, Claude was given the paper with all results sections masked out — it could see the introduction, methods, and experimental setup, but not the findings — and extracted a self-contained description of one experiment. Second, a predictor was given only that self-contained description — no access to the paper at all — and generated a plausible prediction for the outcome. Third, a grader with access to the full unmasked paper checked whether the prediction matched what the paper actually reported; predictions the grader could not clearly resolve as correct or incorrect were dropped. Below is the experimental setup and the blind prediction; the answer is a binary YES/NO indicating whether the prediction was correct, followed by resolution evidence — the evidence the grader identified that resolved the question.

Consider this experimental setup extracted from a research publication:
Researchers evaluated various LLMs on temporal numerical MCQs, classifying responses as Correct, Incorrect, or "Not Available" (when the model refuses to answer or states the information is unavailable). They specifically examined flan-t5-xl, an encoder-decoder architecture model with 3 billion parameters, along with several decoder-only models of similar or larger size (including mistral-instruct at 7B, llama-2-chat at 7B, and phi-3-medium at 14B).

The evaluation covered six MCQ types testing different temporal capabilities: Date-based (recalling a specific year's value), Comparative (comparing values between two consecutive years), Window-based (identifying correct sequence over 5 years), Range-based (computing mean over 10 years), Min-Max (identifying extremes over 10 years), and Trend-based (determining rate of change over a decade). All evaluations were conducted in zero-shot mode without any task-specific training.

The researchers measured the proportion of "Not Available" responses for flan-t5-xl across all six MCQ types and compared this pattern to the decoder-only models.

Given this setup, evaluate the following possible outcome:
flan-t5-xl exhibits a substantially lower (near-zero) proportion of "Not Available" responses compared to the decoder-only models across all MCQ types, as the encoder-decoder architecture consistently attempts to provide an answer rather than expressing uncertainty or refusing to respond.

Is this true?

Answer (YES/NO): YES